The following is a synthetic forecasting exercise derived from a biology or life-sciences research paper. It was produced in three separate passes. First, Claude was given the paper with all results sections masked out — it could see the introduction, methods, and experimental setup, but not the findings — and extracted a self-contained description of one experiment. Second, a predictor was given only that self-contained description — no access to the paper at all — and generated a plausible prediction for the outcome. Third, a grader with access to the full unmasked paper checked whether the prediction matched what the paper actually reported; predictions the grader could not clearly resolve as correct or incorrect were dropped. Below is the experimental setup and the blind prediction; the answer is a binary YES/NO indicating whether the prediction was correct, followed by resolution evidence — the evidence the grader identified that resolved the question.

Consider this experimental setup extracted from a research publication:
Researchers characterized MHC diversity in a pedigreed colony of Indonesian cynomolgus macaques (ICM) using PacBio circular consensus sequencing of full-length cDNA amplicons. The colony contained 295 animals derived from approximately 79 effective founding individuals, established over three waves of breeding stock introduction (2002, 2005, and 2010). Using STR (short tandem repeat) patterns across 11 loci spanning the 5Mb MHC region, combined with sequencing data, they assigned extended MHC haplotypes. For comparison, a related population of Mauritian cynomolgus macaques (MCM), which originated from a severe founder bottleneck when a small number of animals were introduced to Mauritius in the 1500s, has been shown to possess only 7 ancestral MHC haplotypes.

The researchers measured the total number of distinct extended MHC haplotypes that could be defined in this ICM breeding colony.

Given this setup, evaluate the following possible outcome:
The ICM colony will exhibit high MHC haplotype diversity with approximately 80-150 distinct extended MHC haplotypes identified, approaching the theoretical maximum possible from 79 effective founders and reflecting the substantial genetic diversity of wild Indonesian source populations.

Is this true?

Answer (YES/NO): YES